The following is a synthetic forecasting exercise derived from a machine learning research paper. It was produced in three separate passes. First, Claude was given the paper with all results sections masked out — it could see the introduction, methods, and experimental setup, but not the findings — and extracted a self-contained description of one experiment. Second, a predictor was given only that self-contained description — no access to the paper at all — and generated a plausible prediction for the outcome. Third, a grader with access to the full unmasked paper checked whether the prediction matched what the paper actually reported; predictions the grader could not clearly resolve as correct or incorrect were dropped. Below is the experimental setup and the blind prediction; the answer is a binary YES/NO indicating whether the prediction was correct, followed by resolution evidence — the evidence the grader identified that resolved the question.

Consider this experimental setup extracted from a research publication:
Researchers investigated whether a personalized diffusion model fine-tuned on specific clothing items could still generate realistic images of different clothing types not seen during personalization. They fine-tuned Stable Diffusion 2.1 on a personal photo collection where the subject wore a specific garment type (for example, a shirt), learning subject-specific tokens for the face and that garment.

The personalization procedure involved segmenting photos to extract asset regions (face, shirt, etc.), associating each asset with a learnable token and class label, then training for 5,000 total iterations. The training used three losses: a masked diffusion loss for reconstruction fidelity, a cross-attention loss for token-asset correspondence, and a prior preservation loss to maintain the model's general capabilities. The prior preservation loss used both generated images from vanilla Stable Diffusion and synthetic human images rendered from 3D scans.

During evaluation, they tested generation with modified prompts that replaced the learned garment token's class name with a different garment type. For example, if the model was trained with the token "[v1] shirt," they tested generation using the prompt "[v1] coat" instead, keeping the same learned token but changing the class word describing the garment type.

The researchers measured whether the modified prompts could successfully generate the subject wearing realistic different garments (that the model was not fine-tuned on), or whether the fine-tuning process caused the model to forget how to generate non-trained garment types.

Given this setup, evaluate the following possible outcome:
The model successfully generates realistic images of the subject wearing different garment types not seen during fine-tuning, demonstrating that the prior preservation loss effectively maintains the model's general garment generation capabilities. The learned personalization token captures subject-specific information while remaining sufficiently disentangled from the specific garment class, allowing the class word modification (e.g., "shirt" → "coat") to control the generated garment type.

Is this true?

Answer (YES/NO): YES